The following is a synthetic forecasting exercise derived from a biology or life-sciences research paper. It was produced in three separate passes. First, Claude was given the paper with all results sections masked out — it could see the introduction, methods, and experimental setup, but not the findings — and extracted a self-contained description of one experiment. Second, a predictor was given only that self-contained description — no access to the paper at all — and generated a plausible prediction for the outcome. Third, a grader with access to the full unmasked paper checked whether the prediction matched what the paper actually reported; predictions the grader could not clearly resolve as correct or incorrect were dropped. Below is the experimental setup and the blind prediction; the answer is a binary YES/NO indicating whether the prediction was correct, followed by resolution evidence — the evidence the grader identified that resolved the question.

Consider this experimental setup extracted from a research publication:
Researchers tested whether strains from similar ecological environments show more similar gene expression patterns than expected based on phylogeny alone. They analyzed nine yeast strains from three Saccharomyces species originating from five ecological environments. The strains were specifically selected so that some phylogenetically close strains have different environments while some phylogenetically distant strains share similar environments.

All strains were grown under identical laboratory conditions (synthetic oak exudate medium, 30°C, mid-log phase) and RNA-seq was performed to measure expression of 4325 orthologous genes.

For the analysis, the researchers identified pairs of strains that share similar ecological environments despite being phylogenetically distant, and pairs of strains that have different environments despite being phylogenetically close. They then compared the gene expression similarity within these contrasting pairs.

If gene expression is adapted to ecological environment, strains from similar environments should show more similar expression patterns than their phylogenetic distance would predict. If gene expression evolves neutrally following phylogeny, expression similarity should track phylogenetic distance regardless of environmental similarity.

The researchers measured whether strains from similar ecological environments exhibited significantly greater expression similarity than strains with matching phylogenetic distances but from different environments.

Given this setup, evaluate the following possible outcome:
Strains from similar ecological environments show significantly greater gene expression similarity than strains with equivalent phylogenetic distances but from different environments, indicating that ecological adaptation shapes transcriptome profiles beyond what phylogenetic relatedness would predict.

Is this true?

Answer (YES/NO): NO